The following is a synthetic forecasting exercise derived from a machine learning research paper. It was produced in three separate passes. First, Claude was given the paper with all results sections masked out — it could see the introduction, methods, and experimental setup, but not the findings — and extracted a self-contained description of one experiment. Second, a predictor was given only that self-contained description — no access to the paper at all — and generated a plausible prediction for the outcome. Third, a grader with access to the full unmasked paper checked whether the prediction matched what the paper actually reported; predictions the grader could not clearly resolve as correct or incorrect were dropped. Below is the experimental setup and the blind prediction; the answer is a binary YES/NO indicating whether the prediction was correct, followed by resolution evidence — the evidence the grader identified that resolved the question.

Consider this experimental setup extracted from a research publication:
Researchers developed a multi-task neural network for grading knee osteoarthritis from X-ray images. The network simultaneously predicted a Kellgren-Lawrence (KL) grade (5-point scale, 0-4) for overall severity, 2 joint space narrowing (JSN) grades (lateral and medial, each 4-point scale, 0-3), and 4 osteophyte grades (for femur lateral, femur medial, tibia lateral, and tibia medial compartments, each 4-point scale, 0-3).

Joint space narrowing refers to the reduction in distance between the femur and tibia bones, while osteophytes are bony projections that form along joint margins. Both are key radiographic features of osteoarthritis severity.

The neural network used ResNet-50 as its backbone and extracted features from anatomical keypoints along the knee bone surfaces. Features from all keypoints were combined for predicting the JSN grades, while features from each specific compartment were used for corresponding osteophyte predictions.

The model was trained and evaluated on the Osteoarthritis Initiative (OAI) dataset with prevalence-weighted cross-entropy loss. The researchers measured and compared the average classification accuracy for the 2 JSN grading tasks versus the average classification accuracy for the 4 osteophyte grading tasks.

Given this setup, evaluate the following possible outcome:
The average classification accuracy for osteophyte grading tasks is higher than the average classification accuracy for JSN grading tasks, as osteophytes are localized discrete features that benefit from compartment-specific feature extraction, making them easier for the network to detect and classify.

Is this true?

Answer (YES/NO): NO